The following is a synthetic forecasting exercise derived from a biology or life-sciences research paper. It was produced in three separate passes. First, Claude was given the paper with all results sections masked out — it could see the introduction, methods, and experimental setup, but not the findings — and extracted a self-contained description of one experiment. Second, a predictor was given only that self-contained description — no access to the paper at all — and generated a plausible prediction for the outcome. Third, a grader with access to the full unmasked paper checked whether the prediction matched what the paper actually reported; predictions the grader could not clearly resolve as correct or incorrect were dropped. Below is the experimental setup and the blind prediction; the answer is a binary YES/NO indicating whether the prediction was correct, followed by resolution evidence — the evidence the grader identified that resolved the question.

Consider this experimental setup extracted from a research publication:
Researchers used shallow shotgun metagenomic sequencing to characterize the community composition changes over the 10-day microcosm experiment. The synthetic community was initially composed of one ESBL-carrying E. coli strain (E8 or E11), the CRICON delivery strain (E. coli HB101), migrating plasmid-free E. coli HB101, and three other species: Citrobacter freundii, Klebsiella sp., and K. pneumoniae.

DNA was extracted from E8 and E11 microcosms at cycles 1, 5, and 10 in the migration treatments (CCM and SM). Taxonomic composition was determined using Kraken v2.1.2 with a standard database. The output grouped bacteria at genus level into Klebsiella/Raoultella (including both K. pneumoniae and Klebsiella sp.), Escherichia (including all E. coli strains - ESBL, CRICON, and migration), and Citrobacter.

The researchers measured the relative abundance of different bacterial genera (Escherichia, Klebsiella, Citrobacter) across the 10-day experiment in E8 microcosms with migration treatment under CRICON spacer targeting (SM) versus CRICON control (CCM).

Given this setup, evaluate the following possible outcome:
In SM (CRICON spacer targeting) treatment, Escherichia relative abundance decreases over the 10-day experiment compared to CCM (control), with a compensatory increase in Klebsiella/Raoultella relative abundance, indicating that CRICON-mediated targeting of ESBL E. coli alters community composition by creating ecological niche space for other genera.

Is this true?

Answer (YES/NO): NO